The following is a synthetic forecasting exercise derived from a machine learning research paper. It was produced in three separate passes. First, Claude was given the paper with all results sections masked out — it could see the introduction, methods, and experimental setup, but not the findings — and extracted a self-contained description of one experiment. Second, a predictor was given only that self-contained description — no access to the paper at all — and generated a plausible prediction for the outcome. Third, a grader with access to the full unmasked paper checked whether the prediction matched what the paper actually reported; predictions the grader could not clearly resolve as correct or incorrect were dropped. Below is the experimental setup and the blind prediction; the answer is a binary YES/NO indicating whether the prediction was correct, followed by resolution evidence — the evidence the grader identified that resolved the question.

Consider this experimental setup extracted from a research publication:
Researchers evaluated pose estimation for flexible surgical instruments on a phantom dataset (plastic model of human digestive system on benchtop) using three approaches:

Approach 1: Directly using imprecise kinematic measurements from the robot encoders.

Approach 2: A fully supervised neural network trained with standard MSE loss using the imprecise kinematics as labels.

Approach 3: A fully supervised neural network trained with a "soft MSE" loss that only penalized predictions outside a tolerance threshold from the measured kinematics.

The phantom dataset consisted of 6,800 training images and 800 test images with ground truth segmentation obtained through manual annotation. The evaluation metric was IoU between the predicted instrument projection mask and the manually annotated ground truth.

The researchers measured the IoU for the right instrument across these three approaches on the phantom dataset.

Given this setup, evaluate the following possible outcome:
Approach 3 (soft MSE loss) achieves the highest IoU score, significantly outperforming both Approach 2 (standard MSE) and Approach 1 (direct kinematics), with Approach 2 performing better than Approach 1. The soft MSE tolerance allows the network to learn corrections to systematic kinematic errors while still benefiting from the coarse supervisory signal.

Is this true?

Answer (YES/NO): NO